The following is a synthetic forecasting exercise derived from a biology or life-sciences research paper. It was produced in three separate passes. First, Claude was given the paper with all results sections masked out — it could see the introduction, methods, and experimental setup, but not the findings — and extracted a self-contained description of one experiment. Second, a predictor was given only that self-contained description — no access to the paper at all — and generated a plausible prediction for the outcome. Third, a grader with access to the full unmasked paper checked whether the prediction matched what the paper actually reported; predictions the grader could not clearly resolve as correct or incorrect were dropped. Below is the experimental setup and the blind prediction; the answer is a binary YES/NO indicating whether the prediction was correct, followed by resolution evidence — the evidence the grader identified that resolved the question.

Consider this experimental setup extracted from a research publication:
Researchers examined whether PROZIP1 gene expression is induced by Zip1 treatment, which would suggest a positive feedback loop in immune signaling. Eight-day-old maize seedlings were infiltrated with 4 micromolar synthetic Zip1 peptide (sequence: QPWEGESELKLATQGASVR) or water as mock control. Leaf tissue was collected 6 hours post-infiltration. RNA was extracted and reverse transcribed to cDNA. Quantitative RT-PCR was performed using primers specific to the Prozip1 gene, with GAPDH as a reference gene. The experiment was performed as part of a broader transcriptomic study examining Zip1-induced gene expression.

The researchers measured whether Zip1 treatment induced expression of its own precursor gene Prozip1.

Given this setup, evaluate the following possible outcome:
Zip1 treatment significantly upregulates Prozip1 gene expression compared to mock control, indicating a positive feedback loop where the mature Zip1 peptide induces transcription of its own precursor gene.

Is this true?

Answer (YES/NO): YES